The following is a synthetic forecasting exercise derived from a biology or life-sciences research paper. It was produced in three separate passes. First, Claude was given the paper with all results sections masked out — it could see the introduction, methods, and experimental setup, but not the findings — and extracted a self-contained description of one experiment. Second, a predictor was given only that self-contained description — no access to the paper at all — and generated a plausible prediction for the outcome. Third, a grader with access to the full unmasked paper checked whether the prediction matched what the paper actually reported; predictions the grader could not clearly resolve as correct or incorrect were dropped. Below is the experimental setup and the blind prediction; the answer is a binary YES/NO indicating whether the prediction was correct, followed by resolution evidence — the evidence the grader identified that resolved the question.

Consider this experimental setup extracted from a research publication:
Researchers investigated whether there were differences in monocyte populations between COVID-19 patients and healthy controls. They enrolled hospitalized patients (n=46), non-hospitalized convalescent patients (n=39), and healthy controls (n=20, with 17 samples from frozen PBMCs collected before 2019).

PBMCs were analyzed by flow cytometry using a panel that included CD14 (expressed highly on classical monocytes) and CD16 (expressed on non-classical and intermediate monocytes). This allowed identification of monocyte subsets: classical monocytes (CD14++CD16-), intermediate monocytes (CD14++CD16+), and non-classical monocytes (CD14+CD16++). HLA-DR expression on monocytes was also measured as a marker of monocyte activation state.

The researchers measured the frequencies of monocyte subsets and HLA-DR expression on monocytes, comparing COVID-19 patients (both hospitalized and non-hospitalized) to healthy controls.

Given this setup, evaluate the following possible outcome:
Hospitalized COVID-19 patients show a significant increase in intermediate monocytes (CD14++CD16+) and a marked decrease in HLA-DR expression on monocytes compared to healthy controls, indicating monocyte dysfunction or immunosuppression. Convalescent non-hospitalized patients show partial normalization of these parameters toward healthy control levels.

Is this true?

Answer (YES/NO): NO